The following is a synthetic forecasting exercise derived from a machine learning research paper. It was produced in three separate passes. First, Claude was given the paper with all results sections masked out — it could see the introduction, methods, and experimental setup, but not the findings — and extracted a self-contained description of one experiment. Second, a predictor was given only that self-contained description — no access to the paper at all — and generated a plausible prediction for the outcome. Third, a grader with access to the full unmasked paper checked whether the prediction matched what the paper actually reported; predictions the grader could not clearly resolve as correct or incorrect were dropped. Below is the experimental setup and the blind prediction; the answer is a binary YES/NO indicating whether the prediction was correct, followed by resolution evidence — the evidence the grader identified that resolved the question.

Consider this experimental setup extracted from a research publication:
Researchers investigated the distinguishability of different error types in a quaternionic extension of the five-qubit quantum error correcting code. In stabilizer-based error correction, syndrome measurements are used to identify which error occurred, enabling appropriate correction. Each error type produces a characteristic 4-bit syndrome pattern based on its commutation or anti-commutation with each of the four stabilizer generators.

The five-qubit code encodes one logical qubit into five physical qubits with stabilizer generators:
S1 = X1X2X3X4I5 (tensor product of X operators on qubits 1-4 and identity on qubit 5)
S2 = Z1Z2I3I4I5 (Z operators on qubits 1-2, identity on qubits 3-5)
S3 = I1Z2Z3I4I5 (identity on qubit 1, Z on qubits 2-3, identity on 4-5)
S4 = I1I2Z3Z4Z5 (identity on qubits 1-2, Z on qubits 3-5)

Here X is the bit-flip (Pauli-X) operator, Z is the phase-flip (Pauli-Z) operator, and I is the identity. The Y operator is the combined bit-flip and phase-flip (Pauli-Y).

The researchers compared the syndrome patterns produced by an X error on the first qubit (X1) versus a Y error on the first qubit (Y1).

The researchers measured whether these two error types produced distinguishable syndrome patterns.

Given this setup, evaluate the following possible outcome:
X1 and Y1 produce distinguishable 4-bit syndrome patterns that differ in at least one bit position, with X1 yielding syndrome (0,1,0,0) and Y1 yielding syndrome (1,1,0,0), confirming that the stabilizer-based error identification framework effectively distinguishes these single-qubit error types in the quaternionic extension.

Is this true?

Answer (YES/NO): NO